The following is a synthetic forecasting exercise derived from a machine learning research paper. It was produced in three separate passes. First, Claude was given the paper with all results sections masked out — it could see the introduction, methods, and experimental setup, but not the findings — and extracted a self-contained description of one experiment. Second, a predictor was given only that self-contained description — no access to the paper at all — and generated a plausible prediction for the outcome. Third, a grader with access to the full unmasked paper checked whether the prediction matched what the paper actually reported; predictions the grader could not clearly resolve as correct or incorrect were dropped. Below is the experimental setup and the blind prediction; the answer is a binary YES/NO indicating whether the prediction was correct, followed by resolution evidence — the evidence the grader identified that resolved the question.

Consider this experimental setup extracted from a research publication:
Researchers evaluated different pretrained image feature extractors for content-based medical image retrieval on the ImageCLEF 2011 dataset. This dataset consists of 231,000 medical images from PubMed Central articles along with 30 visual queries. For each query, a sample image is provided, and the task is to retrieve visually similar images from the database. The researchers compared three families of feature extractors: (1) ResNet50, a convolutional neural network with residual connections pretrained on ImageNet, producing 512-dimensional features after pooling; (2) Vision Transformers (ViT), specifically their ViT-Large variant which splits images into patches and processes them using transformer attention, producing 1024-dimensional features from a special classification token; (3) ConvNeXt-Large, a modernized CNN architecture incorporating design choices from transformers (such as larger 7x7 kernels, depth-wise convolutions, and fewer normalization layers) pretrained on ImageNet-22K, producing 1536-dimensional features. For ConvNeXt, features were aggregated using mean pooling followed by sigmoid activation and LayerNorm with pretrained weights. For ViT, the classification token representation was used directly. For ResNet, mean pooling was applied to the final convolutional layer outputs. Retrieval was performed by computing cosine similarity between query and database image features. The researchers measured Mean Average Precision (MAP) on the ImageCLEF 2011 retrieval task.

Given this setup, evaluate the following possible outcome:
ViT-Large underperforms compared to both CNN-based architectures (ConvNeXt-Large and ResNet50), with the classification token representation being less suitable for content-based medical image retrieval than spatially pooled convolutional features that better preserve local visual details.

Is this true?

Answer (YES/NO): NO